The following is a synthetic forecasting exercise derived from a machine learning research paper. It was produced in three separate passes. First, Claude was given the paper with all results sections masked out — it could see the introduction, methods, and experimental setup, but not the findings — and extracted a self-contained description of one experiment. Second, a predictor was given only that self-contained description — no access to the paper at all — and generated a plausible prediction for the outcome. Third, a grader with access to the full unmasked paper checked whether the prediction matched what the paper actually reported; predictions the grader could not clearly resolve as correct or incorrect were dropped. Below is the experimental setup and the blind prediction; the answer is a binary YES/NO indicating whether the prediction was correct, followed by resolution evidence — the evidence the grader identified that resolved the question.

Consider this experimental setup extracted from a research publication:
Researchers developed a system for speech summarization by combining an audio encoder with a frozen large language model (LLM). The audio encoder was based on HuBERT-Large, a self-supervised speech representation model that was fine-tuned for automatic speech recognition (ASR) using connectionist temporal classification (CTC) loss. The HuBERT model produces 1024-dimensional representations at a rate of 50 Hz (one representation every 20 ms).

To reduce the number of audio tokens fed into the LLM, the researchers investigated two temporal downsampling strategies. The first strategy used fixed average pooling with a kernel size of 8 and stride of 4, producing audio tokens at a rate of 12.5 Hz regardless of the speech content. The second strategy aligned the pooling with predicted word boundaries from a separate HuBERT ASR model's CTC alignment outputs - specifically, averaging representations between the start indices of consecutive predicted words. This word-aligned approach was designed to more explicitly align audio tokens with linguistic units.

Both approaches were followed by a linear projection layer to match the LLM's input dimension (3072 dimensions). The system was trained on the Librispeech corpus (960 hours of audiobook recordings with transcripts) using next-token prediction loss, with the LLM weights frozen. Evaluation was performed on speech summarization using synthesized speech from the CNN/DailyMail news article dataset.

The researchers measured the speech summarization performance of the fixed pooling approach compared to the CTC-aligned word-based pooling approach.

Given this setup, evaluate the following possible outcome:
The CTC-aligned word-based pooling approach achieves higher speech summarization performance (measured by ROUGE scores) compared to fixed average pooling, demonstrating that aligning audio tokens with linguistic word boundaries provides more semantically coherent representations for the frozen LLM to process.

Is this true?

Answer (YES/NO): NO